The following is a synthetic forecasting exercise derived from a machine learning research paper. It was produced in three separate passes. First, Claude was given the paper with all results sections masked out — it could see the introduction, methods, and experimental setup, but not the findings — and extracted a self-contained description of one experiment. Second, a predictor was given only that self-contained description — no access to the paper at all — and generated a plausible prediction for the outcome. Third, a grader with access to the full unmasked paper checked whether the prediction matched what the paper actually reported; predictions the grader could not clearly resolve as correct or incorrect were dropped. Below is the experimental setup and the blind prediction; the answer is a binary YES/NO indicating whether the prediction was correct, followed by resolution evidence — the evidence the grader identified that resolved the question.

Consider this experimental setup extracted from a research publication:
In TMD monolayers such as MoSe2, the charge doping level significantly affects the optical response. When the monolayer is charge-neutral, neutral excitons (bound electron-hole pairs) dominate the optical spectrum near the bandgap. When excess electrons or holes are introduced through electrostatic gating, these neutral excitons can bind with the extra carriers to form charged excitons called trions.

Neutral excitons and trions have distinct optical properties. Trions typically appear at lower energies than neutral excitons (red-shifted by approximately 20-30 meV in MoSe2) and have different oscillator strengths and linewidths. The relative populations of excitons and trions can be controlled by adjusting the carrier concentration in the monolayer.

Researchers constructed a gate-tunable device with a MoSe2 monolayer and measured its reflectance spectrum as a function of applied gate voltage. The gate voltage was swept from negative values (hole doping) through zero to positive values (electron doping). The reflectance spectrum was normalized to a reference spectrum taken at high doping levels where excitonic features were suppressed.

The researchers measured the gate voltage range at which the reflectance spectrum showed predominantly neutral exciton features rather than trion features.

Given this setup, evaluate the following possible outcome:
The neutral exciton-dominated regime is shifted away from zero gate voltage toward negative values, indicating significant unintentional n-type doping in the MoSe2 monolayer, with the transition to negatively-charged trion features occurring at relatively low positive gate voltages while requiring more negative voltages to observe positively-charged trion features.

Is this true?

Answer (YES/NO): YES